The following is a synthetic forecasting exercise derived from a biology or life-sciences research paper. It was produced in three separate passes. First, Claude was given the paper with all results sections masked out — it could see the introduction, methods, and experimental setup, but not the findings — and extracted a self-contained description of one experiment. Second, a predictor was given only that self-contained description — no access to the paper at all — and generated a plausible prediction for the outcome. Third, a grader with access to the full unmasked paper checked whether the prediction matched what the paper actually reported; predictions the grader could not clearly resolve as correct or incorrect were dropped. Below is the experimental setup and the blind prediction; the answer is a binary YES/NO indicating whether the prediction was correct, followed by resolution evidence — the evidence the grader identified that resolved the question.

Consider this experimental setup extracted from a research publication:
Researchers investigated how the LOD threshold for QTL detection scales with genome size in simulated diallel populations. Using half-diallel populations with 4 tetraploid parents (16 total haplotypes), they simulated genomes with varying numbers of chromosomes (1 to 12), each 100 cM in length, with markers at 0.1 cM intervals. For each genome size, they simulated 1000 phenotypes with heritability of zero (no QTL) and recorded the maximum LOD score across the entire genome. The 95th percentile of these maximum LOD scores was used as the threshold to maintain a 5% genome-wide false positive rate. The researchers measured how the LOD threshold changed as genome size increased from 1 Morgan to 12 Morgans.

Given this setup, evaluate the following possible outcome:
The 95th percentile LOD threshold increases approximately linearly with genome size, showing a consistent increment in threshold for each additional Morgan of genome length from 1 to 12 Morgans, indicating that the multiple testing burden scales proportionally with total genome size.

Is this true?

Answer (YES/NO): NO